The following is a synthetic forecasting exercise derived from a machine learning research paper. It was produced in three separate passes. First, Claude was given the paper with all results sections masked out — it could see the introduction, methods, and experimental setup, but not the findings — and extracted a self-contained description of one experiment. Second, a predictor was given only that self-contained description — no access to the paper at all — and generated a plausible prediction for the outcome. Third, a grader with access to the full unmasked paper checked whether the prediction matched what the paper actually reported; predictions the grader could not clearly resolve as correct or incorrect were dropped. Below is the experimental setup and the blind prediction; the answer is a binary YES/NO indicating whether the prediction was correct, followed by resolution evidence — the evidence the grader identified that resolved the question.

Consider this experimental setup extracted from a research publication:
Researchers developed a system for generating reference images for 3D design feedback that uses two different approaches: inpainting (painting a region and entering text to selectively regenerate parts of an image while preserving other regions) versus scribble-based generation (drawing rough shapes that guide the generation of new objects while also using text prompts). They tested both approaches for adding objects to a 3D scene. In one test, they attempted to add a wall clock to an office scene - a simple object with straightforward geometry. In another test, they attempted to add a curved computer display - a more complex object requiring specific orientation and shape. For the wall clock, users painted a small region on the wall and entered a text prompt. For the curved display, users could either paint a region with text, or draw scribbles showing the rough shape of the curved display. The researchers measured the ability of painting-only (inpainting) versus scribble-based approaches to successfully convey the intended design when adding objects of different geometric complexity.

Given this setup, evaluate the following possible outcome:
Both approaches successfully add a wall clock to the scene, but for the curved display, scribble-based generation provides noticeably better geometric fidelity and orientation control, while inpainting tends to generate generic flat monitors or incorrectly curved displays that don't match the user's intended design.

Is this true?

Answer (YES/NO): NO